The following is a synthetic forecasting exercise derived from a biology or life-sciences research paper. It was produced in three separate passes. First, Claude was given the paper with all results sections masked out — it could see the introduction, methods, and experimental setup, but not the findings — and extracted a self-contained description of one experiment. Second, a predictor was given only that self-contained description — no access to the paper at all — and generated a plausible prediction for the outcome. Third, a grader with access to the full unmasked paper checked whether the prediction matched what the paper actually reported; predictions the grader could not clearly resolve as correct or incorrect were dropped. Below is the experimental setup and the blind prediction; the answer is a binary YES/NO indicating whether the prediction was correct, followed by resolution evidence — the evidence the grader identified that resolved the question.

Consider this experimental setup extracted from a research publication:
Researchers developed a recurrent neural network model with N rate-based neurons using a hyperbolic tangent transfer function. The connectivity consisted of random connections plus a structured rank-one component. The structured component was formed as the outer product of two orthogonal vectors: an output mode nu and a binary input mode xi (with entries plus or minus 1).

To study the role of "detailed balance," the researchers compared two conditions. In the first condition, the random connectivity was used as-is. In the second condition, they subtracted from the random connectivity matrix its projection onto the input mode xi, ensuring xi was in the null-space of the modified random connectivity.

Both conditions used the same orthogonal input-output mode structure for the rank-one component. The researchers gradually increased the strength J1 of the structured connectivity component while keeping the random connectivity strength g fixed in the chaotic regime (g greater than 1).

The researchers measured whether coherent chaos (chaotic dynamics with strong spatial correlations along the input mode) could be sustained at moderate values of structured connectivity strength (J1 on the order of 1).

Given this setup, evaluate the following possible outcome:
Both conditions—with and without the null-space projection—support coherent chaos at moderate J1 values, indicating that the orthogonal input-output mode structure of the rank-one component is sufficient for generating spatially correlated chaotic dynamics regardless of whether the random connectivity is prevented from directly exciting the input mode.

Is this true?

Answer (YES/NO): YES